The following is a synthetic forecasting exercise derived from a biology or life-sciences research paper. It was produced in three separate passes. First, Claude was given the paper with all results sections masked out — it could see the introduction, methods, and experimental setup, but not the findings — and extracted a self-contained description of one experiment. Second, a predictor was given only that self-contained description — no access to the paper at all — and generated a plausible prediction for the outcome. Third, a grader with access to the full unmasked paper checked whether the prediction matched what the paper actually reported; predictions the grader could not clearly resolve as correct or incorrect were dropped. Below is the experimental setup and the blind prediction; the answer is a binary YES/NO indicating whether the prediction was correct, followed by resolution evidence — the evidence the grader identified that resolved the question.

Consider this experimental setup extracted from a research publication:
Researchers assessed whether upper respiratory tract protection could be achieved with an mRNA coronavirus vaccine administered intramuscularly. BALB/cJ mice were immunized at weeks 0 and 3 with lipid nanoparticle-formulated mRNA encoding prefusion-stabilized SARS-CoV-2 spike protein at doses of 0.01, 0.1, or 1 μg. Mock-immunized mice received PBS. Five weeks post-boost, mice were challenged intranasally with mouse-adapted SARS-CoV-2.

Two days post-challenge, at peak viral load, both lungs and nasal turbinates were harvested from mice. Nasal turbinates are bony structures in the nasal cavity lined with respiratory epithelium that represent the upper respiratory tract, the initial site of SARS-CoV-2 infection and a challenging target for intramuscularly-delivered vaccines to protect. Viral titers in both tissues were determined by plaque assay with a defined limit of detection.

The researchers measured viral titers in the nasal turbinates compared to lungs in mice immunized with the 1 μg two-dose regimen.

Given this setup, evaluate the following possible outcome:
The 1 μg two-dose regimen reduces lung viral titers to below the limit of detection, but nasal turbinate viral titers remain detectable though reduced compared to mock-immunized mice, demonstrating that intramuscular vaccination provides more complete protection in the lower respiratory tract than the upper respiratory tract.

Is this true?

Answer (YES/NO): NO